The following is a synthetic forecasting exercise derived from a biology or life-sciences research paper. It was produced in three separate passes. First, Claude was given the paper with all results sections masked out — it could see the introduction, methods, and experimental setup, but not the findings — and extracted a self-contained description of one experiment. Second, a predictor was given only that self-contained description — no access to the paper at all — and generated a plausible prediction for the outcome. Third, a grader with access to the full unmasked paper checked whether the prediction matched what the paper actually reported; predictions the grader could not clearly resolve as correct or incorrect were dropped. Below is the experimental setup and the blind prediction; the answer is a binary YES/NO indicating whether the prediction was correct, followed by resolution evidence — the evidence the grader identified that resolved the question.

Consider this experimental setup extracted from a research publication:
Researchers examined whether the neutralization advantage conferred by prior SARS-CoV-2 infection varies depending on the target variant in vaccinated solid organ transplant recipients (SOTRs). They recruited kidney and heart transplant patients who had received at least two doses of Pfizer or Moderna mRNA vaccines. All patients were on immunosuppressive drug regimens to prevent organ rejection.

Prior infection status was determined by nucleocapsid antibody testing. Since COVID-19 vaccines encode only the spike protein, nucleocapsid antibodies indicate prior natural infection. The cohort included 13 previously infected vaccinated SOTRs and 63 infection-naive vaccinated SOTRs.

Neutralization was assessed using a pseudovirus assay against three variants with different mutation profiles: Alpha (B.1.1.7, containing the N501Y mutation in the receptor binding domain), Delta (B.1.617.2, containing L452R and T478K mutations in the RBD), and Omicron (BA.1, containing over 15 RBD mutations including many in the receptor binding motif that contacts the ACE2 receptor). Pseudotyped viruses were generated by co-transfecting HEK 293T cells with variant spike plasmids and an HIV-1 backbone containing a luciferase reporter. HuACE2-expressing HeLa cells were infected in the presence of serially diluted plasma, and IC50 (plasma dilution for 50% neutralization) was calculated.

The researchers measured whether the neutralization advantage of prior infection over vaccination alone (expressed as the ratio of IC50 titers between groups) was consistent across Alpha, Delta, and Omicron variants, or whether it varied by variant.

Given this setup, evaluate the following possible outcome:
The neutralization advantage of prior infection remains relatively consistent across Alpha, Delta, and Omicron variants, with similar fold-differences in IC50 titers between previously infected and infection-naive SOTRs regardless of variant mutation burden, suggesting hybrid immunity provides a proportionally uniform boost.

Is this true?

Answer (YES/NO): YES